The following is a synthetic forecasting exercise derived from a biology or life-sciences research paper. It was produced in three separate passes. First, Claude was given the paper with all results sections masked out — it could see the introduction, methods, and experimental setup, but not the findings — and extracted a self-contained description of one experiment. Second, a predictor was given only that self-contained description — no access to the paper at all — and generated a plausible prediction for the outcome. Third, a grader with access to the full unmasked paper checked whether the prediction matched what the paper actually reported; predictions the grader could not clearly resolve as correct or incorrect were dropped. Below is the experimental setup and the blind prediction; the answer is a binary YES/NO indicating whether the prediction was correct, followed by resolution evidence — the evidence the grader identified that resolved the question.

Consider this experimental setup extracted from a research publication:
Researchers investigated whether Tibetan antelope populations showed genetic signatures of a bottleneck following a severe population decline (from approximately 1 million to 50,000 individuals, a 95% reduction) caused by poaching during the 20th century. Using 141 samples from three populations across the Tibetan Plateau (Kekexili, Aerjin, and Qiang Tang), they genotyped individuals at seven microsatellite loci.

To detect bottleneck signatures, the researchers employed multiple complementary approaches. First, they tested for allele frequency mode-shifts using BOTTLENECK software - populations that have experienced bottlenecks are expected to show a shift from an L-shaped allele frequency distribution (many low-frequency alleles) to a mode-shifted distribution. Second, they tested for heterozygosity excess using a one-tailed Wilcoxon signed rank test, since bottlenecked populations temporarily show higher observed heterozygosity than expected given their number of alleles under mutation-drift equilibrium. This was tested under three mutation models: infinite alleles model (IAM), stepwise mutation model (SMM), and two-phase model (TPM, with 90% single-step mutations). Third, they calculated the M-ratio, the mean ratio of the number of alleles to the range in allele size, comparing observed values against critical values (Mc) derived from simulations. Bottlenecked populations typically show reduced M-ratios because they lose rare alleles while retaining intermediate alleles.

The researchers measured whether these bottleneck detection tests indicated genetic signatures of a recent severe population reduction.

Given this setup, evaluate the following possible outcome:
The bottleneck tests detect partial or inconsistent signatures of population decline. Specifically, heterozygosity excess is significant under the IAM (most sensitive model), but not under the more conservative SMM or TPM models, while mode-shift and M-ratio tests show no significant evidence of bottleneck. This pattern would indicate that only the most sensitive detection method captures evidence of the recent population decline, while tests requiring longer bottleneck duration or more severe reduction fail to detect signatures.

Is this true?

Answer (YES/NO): YES